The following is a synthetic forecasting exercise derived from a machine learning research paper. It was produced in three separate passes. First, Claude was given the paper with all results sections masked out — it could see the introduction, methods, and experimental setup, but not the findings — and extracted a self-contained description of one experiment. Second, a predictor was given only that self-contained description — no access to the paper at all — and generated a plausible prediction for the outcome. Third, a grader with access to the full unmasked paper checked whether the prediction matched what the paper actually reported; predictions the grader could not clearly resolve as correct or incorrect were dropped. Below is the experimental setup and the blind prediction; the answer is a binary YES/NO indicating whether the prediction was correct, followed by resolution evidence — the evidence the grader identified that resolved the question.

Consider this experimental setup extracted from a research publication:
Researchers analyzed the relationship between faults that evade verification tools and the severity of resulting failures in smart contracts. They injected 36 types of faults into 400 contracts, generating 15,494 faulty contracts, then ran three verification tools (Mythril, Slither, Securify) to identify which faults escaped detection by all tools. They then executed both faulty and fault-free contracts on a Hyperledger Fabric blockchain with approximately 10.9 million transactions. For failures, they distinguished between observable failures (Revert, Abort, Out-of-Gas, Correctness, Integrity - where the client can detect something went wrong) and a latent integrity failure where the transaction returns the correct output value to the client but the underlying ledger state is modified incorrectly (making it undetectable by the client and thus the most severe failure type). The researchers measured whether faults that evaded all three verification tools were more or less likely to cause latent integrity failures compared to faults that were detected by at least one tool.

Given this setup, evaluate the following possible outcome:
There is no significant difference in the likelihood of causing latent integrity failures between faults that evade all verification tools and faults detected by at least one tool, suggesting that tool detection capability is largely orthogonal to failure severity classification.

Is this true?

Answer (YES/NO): NO